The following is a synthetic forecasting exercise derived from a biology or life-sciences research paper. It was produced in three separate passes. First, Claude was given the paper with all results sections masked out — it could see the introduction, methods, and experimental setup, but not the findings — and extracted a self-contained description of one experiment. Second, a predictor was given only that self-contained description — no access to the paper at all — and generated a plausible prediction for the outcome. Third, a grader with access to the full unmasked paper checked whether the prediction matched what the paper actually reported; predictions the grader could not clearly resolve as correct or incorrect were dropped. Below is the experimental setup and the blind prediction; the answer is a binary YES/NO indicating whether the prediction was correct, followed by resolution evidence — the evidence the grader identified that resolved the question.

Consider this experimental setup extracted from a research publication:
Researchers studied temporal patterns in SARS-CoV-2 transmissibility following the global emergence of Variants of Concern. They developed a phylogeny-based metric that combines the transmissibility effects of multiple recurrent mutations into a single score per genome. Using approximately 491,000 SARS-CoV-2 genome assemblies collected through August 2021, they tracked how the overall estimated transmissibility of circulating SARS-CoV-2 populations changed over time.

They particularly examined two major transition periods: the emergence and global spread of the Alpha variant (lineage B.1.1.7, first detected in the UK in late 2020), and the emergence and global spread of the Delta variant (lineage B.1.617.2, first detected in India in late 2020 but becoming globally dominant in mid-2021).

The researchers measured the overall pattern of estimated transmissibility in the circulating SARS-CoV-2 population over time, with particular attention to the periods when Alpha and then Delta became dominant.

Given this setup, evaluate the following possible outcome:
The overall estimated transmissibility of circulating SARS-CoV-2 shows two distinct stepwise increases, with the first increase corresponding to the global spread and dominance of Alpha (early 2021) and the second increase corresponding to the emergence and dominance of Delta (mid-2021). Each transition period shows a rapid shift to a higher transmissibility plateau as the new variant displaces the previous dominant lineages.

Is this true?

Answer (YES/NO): YES